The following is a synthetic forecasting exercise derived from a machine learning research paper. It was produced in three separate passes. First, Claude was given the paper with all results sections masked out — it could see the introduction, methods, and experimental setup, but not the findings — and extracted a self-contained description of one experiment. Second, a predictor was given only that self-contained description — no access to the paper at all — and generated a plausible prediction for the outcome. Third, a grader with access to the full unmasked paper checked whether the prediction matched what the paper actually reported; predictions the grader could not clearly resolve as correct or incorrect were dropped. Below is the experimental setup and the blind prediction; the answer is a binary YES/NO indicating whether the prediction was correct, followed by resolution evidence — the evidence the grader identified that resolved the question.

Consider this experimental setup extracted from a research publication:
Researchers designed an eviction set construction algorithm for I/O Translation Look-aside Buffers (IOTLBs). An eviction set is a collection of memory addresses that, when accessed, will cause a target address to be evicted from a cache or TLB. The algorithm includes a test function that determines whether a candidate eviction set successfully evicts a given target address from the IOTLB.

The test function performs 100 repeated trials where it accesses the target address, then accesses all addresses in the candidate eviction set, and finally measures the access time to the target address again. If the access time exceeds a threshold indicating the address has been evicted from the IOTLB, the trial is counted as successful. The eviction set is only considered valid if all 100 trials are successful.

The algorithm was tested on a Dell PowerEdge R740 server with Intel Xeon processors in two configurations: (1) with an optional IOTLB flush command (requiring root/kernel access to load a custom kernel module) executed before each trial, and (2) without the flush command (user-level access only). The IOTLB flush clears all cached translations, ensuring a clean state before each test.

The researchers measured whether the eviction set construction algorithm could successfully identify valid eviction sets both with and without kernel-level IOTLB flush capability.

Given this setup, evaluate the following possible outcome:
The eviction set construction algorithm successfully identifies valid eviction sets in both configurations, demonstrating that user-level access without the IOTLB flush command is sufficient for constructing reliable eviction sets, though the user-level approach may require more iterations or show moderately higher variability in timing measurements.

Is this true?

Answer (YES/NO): NO